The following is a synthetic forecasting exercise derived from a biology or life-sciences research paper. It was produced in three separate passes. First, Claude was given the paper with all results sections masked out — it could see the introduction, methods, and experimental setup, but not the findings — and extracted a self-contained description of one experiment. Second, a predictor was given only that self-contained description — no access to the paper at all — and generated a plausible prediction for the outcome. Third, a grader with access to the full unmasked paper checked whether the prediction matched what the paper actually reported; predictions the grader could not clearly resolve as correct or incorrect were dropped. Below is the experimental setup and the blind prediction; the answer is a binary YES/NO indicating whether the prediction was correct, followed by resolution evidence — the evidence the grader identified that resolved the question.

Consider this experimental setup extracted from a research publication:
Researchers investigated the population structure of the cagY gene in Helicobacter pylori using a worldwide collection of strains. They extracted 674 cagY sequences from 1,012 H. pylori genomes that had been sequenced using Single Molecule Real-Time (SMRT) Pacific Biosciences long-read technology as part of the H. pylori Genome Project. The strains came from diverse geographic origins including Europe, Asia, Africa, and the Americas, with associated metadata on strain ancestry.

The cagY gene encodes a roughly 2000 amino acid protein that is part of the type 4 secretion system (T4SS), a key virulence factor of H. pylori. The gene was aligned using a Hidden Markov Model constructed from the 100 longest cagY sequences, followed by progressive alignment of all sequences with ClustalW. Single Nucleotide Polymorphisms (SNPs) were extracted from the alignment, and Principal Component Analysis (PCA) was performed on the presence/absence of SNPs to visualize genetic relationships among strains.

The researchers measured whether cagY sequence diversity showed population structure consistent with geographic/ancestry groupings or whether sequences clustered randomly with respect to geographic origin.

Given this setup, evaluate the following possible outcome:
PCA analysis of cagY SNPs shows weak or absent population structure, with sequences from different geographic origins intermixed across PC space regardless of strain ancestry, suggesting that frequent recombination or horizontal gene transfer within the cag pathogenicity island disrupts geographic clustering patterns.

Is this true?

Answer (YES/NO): NO